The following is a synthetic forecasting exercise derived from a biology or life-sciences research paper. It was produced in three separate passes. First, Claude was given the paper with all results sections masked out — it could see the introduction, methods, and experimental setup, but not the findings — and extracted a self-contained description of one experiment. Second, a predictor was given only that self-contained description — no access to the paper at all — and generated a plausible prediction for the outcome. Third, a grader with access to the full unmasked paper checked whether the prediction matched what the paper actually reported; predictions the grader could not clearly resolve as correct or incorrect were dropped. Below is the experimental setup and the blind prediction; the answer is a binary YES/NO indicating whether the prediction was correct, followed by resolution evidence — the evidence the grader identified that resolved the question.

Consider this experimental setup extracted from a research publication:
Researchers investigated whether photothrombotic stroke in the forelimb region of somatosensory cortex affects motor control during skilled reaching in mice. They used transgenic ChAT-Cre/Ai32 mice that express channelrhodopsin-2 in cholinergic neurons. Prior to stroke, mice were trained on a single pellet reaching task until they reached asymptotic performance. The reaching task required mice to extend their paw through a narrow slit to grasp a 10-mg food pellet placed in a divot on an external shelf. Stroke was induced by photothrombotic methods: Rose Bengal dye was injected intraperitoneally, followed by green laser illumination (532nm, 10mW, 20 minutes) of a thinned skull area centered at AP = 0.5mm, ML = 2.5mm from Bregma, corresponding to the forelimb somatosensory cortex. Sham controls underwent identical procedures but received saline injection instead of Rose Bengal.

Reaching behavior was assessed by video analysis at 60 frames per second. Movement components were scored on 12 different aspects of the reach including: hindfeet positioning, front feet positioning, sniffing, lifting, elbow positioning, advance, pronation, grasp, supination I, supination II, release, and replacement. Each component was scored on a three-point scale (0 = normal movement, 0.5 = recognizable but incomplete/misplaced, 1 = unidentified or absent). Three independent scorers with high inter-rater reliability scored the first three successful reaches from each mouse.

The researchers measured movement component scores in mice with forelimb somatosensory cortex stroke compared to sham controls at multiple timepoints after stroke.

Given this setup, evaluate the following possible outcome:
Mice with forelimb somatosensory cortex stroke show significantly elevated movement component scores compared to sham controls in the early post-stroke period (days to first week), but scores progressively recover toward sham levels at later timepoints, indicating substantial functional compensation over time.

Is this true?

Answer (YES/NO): NO